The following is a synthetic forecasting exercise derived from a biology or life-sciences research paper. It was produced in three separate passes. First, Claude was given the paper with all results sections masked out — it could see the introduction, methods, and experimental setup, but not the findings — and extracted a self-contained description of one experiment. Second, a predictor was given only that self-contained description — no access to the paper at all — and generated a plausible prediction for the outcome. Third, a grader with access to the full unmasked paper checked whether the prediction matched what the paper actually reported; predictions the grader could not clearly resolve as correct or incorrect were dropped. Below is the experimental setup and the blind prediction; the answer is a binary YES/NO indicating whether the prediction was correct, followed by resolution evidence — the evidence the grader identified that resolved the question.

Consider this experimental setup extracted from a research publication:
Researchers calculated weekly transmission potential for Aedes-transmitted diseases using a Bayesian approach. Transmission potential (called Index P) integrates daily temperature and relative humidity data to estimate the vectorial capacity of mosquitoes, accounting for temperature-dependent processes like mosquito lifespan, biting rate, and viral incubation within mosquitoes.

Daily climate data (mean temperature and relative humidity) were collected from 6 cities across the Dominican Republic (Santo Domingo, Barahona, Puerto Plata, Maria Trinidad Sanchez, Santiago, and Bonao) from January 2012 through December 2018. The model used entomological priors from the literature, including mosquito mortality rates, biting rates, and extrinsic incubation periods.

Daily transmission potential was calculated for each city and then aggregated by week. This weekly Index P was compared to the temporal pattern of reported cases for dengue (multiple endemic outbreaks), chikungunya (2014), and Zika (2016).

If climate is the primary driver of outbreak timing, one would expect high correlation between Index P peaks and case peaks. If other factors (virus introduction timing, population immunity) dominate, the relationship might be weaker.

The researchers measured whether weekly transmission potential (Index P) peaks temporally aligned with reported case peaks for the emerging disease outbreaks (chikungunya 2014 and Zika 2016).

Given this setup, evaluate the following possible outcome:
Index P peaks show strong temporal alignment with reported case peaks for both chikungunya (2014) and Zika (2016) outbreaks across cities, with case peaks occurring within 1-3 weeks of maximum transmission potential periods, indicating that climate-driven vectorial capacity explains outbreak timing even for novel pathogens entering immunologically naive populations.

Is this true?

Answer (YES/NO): NO